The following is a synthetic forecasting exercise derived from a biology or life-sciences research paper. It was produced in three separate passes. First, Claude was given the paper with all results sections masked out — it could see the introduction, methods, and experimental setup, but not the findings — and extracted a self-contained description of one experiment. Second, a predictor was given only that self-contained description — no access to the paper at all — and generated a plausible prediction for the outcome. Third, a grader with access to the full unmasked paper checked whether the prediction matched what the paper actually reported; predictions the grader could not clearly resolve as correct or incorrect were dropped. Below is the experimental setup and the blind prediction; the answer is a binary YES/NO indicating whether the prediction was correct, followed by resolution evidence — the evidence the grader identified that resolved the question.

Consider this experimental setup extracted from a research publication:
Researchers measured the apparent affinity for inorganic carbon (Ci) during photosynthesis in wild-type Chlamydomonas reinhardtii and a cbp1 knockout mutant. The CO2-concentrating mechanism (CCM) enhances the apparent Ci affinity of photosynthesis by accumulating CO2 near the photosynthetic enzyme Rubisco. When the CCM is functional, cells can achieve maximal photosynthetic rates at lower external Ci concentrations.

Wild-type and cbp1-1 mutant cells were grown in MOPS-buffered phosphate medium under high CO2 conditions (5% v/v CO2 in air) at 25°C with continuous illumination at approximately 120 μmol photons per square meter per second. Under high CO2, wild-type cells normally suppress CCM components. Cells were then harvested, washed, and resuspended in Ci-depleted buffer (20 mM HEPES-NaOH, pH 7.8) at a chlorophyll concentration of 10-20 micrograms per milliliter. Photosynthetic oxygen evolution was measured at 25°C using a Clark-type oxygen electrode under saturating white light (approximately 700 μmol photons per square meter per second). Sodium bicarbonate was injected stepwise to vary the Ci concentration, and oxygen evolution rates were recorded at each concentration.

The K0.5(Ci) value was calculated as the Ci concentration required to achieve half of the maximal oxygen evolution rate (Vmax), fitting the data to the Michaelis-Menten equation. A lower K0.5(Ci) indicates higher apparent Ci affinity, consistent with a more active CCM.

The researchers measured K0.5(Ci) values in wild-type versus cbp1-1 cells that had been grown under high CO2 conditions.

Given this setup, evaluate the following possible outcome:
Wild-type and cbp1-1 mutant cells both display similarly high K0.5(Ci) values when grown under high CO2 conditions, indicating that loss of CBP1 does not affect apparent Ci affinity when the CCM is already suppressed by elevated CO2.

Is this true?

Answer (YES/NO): NO